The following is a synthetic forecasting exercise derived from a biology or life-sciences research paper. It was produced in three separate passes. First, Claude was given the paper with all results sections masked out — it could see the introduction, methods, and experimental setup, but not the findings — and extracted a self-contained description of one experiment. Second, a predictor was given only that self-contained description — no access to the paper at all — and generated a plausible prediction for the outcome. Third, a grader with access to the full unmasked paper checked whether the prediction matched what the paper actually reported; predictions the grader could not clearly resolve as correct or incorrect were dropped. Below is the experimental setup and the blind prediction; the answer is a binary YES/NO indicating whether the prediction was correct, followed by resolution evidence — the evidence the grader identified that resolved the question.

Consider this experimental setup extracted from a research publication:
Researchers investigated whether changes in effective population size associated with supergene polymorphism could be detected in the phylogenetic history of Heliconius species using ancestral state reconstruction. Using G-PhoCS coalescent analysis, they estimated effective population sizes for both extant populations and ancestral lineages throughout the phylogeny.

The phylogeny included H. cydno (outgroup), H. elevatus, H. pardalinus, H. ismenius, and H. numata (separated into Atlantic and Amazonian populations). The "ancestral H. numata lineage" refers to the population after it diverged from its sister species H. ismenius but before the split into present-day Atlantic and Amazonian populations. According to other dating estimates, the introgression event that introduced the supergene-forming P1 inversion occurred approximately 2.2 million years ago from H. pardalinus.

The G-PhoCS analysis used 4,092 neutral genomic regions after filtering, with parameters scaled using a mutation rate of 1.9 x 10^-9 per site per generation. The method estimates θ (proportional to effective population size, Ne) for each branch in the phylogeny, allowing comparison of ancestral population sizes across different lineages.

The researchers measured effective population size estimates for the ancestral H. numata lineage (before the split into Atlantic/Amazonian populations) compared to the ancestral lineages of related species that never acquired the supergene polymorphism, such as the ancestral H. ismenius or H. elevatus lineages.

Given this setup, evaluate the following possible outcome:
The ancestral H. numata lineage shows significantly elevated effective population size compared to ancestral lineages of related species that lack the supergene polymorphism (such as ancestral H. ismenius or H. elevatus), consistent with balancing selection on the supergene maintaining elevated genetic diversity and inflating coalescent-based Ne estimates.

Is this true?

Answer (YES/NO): NO